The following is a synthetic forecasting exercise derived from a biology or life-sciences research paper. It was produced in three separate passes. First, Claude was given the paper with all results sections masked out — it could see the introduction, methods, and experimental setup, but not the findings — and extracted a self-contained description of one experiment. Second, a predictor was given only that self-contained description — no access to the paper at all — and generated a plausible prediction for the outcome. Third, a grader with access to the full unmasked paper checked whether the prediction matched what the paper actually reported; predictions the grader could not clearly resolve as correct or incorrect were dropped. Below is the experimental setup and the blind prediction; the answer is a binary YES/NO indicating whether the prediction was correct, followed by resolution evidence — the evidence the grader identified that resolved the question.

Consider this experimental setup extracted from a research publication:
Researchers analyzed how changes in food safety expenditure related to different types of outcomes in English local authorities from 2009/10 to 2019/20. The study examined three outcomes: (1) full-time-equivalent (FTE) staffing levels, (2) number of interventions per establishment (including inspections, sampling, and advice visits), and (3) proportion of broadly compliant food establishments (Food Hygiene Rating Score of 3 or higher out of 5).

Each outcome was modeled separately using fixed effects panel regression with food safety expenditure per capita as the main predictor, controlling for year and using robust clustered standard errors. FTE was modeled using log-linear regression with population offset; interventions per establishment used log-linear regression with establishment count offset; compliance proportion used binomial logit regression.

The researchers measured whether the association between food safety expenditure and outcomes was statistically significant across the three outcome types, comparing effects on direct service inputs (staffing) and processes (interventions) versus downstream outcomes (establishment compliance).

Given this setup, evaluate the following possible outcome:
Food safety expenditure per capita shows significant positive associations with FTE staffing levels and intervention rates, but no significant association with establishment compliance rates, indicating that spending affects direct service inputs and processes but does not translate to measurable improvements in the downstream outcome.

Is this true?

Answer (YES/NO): YES